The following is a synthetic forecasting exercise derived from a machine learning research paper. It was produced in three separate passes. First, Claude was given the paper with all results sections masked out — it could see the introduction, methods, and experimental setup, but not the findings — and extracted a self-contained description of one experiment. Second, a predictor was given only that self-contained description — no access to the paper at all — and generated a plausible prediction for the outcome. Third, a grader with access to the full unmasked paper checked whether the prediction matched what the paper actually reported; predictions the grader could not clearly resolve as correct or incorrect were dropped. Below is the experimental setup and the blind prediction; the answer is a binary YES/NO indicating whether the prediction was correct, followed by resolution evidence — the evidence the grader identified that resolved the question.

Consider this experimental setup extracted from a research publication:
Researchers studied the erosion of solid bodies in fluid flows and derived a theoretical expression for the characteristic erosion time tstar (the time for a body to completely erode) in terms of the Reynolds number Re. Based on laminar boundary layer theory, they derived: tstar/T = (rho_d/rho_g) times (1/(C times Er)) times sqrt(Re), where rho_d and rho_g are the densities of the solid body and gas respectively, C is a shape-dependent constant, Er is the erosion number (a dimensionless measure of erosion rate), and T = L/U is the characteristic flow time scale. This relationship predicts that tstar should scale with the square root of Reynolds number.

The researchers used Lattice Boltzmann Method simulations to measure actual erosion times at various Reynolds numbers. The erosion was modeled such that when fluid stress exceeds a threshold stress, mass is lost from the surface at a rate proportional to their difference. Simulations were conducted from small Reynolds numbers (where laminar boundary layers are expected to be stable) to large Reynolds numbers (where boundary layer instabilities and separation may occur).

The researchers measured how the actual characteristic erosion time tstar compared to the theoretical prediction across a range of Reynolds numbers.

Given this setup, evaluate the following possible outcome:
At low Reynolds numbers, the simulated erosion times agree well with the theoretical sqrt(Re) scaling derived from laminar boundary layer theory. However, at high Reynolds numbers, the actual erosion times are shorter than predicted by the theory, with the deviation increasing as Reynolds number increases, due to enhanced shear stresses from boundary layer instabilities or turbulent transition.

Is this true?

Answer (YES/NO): NO